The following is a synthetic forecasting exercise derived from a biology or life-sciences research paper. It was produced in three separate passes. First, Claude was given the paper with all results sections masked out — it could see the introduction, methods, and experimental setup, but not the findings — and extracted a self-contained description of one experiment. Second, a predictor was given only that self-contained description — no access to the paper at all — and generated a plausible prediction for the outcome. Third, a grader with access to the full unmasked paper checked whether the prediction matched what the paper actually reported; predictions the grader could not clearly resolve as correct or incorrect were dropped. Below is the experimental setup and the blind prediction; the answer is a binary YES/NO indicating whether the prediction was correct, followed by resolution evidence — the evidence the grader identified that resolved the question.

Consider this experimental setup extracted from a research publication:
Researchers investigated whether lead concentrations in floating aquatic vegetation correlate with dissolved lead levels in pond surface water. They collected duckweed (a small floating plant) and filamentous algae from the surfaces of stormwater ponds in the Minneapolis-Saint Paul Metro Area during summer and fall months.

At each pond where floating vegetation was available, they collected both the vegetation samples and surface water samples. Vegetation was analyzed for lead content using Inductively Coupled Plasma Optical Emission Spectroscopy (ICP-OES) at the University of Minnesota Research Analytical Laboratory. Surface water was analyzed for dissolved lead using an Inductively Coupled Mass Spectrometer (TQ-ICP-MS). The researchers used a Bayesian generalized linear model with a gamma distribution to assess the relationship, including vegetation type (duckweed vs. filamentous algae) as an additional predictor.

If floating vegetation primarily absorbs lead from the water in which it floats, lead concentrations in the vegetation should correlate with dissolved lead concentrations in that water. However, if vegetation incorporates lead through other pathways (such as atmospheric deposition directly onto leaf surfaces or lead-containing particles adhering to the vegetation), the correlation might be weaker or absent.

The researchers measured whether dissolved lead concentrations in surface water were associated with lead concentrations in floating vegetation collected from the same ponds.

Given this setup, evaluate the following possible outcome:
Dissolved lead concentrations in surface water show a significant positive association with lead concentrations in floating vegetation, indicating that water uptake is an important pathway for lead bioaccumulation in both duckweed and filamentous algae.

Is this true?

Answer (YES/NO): NO